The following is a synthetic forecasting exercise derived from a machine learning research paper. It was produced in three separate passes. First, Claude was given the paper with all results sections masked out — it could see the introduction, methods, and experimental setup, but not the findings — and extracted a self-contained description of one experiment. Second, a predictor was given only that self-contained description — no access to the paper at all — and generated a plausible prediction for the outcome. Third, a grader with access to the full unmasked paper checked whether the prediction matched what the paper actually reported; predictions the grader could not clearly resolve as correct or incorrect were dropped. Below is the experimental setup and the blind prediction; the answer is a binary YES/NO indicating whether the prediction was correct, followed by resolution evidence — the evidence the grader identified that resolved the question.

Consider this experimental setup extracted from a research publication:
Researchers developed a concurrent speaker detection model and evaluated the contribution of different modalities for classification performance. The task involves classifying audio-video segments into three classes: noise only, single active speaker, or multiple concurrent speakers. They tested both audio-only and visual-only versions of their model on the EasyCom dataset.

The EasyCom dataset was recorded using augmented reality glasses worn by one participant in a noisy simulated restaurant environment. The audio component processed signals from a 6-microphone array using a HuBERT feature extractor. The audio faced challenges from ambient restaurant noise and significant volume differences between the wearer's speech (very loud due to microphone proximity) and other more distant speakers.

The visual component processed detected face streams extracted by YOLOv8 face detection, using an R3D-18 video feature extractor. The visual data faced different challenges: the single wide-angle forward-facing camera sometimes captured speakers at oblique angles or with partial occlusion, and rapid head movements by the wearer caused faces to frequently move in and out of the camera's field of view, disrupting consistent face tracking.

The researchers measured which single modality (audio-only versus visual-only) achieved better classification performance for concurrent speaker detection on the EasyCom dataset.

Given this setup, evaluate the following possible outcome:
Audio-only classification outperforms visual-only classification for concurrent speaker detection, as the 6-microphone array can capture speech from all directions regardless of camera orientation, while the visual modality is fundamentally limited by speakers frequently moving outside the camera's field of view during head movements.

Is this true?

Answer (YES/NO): YES